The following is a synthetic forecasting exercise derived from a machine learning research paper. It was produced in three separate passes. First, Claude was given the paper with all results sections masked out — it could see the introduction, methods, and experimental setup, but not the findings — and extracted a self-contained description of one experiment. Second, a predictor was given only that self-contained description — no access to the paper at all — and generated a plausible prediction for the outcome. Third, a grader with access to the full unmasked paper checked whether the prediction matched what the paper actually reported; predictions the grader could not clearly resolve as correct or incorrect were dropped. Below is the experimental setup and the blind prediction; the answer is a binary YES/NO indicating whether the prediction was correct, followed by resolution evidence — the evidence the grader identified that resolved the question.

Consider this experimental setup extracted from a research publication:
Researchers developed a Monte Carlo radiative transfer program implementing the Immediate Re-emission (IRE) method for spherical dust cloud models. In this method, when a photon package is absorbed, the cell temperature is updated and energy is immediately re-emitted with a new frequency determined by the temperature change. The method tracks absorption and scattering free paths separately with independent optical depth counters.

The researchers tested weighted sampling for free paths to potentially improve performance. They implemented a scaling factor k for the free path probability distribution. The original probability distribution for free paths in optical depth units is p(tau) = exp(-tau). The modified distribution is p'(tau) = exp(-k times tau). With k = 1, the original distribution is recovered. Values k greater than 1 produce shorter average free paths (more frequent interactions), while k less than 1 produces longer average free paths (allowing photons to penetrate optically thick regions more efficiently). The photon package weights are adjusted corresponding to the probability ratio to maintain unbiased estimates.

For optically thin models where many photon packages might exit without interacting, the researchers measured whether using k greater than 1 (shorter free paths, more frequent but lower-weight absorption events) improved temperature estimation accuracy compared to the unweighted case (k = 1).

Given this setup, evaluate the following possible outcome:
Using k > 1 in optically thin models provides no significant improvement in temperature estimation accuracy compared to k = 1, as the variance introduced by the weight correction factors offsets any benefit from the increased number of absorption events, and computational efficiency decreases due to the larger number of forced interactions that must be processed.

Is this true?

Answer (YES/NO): NO